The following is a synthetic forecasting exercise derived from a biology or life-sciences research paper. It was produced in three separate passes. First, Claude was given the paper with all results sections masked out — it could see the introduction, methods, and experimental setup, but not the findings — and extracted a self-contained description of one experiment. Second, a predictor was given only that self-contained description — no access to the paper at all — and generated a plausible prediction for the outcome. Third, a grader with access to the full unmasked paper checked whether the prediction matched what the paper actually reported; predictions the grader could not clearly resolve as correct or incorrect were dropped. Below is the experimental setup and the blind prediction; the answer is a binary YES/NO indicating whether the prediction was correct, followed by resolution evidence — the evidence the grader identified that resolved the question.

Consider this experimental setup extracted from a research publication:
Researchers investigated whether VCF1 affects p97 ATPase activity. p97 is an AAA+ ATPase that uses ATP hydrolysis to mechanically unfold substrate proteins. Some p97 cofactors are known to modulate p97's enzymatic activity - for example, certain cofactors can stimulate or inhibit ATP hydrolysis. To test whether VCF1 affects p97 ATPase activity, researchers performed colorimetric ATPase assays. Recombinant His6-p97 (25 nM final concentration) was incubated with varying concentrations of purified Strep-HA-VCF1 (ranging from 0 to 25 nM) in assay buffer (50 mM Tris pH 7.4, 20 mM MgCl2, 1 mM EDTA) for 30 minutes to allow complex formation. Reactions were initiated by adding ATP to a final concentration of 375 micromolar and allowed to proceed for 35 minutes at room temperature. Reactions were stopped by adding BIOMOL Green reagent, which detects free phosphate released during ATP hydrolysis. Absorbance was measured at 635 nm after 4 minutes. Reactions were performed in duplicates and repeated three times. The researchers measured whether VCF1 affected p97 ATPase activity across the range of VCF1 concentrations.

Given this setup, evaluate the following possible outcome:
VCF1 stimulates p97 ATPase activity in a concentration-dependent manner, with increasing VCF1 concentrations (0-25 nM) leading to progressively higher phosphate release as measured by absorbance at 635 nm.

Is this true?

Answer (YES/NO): NO